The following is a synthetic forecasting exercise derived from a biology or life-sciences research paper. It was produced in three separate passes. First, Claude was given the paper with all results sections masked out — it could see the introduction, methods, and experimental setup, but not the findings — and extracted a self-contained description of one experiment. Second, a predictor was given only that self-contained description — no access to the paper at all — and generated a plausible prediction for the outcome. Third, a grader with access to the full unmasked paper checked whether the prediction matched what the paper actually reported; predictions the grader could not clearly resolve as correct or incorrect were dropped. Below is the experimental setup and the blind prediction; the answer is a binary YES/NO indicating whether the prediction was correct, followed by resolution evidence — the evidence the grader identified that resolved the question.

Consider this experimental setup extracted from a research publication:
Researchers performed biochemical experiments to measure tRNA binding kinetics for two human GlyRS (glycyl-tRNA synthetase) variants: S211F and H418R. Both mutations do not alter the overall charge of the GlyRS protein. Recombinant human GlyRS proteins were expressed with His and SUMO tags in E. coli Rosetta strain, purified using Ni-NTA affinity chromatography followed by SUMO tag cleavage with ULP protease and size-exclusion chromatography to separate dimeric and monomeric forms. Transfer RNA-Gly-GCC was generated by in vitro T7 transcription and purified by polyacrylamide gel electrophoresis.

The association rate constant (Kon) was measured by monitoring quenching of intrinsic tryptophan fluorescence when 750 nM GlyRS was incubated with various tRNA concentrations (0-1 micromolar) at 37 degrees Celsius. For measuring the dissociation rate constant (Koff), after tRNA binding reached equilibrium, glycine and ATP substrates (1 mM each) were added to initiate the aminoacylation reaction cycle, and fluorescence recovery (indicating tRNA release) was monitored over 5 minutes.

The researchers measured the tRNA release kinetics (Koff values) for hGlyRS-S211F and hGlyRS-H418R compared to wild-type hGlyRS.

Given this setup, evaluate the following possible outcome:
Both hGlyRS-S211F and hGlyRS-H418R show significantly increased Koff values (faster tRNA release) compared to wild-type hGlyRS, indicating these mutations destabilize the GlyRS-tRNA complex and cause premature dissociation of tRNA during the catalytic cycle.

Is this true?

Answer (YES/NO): NO